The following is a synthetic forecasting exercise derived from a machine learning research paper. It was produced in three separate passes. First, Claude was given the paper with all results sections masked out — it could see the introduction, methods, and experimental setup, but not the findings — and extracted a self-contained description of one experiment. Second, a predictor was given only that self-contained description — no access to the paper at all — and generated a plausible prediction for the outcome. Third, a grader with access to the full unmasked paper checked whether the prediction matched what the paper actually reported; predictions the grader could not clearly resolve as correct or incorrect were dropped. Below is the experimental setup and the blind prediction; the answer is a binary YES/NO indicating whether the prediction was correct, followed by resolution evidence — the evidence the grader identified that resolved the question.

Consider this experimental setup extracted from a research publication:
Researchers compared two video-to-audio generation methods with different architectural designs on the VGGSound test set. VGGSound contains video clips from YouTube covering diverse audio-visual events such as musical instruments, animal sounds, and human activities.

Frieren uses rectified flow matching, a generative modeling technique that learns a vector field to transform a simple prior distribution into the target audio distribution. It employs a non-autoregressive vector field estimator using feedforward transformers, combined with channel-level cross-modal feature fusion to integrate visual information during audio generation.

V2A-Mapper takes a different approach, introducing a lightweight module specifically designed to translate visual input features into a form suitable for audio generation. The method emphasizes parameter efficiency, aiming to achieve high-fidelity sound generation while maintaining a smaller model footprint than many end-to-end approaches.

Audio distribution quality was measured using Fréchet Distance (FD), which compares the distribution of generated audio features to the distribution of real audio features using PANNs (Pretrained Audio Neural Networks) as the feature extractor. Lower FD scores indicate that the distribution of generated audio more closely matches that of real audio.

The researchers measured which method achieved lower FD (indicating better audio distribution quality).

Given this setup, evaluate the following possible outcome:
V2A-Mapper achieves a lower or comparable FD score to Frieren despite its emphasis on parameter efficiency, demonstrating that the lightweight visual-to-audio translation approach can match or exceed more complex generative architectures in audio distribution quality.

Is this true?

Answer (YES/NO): NO